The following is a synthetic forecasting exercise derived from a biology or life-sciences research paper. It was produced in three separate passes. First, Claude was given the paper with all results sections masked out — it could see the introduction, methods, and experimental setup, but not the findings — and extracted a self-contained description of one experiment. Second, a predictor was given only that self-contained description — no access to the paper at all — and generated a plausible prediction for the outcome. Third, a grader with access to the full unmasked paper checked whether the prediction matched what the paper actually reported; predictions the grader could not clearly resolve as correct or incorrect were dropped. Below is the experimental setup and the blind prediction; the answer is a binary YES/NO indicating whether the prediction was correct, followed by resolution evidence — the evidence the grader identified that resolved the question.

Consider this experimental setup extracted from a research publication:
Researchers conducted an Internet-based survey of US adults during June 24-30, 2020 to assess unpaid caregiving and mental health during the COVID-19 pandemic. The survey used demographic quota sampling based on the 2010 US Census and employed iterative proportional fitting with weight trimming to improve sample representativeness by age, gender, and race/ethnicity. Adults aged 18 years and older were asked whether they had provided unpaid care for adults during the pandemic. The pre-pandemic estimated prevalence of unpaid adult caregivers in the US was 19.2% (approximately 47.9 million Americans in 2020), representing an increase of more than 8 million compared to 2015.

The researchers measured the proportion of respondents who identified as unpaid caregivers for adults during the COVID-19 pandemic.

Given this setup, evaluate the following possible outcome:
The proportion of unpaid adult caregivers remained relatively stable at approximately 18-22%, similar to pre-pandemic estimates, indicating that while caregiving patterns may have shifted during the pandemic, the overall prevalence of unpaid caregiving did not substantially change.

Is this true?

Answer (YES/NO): NO